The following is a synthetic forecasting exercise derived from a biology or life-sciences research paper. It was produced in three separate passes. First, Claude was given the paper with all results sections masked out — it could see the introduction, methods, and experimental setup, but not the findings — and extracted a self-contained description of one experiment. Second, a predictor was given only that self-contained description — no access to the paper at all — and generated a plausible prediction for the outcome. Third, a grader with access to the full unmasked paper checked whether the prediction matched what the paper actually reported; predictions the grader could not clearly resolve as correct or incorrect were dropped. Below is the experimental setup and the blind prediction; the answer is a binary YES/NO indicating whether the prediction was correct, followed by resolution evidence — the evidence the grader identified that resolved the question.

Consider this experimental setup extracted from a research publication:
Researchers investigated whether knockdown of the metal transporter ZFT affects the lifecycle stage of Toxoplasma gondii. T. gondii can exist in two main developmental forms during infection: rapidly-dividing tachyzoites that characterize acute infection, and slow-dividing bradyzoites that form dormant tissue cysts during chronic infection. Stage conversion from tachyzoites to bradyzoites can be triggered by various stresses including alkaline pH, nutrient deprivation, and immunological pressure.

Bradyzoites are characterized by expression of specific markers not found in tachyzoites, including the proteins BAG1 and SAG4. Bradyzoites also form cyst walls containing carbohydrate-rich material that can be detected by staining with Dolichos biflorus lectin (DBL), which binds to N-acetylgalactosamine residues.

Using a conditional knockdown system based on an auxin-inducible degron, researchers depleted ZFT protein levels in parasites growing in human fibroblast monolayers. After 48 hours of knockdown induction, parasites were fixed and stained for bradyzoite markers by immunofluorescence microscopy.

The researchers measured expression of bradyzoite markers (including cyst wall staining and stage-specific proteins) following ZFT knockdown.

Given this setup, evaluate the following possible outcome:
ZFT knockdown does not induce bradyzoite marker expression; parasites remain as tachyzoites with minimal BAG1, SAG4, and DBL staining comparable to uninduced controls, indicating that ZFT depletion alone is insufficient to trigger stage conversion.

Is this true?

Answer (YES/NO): NO